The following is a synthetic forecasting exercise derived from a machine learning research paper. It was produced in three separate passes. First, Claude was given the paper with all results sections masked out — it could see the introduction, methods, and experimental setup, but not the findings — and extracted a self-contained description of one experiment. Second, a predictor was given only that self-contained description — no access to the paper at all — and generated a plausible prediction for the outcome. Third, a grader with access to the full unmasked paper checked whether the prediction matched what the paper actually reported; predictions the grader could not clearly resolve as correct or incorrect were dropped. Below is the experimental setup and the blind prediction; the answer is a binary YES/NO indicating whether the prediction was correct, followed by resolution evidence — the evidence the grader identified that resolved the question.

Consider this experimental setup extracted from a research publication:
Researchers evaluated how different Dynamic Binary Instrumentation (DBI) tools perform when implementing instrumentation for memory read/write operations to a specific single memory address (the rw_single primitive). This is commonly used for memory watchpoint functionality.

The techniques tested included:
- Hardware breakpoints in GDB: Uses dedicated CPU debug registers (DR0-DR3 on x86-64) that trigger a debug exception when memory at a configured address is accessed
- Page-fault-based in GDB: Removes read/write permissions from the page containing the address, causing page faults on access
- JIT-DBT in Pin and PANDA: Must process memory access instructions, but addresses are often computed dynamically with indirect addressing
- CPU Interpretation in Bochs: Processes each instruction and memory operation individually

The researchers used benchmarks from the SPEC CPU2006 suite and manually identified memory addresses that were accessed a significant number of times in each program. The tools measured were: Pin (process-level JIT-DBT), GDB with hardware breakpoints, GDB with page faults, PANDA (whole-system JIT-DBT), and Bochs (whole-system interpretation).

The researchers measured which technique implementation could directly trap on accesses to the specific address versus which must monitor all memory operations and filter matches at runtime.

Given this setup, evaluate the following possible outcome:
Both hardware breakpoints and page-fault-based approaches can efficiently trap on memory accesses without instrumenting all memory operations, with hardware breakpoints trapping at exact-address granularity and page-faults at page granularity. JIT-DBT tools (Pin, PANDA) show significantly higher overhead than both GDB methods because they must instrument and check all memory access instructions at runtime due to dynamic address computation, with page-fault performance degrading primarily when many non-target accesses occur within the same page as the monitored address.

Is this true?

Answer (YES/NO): NO